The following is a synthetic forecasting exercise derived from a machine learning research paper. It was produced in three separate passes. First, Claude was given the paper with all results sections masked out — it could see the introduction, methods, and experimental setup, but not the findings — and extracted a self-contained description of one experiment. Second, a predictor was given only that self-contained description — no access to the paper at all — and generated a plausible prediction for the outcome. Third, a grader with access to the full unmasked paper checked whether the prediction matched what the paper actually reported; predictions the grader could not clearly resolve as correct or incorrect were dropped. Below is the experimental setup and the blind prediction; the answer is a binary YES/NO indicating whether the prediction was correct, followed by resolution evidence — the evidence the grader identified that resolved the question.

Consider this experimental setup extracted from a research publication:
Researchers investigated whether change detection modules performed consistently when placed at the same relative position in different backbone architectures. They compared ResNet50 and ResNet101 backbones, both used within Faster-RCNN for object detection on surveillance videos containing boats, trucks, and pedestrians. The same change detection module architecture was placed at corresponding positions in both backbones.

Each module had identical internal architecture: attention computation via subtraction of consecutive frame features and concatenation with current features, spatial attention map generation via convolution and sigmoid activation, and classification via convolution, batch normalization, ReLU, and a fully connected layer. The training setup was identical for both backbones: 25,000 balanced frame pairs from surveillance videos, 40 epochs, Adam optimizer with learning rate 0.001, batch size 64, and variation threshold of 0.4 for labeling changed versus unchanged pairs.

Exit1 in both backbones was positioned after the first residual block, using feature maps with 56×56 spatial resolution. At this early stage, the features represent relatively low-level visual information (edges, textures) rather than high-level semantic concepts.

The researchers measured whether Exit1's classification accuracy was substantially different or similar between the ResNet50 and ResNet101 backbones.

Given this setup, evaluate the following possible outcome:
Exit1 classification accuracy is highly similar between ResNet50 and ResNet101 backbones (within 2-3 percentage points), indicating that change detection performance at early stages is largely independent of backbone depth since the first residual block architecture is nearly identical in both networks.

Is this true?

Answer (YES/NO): YES